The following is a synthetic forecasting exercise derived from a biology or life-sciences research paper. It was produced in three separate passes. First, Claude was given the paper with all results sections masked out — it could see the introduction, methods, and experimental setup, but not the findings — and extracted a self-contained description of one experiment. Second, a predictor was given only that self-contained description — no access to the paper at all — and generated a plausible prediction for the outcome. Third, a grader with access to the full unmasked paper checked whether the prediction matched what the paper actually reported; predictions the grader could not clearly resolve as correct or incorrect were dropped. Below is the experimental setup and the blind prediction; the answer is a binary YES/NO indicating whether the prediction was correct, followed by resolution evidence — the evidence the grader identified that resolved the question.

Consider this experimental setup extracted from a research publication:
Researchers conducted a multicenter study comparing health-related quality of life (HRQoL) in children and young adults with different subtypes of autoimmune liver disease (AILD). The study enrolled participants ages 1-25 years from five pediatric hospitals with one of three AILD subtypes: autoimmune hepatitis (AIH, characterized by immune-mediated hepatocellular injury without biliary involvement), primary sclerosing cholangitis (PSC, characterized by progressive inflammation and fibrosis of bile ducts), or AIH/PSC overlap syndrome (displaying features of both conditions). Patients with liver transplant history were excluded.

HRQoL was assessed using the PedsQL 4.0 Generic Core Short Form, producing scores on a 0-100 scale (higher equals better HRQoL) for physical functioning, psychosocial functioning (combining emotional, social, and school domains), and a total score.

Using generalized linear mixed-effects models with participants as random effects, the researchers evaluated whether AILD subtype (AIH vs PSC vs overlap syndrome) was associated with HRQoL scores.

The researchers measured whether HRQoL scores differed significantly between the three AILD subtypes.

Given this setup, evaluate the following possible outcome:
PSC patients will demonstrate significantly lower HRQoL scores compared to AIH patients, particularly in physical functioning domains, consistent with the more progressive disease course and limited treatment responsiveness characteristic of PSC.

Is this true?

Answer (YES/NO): NO